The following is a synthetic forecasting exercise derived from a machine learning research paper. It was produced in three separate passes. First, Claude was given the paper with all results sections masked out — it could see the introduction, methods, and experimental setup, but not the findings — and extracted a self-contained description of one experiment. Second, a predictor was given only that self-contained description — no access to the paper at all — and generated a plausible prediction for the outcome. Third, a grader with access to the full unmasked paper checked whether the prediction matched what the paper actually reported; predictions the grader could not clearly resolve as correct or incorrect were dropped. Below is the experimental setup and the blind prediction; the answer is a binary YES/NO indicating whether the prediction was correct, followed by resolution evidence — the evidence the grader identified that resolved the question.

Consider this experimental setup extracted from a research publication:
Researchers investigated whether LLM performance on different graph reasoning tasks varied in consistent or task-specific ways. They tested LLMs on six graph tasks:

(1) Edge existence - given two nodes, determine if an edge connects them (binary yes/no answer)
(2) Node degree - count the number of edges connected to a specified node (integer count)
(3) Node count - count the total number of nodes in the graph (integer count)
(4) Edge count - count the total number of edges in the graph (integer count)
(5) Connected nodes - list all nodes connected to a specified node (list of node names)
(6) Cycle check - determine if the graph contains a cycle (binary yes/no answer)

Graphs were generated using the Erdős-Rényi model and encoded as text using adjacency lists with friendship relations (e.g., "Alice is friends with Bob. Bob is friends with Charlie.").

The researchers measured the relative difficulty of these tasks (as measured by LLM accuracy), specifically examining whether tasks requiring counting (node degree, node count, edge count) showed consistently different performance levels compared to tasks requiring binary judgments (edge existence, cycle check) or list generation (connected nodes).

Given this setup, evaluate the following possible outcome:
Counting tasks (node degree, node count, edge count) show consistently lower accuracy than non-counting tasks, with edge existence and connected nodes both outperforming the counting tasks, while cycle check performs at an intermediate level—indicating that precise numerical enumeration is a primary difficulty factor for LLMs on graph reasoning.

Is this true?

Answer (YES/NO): NO